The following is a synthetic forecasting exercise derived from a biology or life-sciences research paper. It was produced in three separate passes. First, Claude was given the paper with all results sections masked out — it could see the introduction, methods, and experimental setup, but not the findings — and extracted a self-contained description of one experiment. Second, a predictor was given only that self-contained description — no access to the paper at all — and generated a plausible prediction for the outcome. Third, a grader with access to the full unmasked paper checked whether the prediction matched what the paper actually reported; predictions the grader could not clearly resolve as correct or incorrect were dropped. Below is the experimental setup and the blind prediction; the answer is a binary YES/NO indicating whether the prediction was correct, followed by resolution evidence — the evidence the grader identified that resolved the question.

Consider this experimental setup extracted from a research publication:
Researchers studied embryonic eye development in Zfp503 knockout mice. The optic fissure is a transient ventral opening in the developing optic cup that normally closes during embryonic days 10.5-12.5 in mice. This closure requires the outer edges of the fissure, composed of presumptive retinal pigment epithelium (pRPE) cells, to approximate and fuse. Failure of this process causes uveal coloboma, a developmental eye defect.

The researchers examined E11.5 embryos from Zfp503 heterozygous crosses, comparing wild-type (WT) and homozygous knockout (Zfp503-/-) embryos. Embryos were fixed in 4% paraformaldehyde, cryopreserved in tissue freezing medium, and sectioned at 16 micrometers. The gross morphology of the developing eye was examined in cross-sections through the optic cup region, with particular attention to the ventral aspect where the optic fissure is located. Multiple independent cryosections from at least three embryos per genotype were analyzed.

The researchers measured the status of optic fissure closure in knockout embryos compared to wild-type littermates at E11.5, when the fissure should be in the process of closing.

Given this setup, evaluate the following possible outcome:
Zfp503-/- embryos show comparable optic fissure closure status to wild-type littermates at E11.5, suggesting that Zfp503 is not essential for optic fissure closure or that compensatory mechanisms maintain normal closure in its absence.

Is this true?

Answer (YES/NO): NO